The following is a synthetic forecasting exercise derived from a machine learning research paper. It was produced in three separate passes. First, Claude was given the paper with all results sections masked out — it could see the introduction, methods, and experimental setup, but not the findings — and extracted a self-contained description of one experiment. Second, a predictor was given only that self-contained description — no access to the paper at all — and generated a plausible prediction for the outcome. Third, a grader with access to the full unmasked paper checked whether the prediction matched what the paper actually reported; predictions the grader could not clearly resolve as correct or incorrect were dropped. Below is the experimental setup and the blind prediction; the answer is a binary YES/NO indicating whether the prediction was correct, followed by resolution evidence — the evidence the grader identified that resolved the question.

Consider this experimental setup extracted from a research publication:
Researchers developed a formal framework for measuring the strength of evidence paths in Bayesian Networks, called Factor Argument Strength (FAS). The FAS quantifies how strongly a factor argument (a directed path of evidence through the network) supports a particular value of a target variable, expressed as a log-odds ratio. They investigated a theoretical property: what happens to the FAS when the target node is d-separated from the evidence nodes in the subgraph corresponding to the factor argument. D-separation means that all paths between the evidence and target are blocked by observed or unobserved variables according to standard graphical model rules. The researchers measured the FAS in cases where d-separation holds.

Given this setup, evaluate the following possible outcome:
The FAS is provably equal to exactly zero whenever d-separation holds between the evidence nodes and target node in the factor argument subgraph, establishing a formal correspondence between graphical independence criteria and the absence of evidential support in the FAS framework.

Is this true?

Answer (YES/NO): YES